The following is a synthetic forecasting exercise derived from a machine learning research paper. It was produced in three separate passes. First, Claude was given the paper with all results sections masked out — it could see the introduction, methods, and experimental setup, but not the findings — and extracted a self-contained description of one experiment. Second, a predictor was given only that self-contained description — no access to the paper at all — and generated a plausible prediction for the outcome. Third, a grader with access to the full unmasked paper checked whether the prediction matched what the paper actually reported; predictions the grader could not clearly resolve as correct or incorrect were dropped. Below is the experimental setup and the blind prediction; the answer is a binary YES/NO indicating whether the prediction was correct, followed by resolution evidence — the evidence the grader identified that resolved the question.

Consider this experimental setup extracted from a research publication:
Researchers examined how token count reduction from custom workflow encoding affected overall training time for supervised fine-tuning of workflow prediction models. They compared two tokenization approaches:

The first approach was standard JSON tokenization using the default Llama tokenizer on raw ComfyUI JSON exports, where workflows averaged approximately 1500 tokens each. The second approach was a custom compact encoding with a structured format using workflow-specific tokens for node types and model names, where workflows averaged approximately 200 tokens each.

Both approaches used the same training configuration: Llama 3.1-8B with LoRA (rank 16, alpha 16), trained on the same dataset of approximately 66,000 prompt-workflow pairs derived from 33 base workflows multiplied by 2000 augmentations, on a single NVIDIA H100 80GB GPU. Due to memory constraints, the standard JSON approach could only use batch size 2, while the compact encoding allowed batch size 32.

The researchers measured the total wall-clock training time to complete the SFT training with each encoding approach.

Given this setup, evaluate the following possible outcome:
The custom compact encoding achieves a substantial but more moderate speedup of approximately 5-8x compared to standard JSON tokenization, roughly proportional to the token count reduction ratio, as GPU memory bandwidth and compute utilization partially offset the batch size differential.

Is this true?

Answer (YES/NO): NO